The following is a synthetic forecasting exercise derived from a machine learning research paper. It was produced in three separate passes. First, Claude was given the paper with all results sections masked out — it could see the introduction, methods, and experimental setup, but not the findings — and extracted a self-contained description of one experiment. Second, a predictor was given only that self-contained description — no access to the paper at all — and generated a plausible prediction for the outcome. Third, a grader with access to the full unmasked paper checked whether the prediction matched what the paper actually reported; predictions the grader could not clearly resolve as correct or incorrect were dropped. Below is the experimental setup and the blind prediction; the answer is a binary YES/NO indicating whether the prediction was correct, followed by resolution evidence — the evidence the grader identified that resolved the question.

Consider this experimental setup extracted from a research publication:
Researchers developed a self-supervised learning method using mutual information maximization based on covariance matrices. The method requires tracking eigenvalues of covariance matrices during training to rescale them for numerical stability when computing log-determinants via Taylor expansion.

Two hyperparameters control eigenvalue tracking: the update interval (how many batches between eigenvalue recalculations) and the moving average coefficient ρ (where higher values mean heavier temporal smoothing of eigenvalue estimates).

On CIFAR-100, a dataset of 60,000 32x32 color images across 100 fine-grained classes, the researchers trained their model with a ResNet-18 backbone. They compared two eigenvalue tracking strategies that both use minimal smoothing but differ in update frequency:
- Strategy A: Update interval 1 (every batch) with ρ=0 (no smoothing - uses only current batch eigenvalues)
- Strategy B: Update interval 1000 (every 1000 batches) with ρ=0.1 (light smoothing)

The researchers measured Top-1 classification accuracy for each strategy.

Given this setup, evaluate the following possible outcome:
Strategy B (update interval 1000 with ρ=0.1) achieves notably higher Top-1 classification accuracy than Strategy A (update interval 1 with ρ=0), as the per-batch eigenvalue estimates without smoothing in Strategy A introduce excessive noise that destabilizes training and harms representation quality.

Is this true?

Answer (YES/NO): NO